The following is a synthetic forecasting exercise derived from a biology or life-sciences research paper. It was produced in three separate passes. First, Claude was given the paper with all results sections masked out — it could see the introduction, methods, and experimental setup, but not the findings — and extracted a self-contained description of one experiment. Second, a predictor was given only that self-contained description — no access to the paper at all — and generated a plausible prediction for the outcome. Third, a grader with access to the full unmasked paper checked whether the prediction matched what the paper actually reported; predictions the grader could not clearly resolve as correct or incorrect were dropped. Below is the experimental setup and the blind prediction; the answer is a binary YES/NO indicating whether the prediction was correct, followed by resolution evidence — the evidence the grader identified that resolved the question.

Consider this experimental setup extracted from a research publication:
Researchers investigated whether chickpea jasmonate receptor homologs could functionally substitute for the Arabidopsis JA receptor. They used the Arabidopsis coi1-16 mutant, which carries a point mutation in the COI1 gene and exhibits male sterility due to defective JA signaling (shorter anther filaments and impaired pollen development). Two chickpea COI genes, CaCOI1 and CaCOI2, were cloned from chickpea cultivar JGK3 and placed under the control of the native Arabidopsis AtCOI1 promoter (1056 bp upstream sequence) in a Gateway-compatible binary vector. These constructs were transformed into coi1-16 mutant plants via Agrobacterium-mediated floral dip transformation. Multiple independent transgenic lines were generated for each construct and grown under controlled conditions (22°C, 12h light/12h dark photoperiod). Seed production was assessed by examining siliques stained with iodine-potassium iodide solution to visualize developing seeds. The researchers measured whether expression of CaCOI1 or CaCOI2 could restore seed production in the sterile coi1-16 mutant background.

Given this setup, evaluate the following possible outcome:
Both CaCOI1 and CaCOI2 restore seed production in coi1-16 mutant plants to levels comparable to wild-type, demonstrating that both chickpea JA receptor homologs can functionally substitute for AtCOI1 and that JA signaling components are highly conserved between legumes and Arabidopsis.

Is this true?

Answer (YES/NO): NO